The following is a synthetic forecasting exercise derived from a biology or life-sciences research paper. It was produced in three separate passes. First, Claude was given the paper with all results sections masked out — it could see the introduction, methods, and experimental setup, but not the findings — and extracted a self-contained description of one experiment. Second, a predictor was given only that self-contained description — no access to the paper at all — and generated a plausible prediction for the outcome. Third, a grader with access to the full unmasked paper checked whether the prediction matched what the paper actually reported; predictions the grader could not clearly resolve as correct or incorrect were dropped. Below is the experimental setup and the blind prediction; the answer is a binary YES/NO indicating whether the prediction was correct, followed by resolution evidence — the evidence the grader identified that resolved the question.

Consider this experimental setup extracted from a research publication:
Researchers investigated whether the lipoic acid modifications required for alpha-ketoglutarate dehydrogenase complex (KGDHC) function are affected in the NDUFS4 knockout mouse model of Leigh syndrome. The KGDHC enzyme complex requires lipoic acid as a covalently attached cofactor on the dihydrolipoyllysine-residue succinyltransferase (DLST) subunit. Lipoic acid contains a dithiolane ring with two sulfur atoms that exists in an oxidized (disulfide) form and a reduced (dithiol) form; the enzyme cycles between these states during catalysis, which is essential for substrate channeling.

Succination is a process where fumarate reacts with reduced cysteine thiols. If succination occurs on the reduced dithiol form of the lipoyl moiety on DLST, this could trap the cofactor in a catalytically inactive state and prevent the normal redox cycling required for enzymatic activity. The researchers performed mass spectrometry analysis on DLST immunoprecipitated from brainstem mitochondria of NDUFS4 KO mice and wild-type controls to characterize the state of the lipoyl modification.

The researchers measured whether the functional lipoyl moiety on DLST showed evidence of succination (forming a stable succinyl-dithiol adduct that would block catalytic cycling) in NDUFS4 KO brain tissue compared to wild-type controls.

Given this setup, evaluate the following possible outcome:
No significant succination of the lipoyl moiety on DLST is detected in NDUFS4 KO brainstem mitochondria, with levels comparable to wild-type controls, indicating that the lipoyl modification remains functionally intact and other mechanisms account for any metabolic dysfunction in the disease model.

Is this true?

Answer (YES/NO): YES